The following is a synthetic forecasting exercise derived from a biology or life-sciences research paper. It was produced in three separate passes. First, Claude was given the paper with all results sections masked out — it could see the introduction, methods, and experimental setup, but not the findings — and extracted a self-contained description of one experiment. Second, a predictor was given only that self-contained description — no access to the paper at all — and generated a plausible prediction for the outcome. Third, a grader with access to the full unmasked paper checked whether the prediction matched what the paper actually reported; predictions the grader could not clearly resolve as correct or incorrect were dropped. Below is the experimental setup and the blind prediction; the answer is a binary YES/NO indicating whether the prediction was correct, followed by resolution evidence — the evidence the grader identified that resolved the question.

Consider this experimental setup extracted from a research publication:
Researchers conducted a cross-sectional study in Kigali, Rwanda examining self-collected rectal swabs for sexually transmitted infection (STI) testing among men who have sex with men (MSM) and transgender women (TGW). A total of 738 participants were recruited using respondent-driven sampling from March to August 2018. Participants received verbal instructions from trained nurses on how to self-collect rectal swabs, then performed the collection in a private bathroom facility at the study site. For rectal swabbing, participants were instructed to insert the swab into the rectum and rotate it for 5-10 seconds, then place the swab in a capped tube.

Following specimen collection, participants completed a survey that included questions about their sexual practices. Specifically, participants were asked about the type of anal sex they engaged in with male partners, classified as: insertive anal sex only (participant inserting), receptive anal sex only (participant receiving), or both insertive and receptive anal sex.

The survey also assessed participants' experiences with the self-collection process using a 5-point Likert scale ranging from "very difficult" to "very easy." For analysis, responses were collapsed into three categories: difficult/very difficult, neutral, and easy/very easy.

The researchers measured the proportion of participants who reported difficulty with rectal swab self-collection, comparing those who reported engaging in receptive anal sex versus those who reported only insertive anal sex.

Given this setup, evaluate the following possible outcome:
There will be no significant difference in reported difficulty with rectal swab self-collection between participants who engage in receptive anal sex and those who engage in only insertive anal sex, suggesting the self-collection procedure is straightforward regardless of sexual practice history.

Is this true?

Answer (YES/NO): NO